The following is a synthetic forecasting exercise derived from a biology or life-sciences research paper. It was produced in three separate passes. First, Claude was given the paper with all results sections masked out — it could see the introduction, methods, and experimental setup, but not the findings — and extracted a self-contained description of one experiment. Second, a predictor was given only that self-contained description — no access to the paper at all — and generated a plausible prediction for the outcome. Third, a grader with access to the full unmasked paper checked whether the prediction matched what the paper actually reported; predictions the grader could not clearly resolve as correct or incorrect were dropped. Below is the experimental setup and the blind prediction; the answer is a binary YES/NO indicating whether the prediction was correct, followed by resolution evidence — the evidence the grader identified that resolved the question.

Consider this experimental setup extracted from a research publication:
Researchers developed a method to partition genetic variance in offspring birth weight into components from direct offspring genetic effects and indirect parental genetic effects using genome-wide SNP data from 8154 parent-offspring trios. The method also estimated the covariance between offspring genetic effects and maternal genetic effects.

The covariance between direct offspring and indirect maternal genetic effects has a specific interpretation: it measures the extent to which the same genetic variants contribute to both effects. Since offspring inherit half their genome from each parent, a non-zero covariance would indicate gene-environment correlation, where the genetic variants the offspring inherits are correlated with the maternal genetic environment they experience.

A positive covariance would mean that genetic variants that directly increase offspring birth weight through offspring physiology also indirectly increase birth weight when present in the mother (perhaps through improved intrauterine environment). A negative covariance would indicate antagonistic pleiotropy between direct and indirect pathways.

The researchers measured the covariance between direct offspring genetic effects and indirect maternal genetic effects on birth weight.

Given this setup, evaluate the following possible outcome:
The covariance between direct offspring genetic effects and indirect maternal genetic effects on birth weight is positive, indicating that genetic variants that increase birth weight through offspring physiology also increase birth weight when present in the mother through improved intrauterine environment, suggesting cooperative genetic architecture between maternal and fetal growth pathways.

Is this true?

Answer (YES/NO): NO